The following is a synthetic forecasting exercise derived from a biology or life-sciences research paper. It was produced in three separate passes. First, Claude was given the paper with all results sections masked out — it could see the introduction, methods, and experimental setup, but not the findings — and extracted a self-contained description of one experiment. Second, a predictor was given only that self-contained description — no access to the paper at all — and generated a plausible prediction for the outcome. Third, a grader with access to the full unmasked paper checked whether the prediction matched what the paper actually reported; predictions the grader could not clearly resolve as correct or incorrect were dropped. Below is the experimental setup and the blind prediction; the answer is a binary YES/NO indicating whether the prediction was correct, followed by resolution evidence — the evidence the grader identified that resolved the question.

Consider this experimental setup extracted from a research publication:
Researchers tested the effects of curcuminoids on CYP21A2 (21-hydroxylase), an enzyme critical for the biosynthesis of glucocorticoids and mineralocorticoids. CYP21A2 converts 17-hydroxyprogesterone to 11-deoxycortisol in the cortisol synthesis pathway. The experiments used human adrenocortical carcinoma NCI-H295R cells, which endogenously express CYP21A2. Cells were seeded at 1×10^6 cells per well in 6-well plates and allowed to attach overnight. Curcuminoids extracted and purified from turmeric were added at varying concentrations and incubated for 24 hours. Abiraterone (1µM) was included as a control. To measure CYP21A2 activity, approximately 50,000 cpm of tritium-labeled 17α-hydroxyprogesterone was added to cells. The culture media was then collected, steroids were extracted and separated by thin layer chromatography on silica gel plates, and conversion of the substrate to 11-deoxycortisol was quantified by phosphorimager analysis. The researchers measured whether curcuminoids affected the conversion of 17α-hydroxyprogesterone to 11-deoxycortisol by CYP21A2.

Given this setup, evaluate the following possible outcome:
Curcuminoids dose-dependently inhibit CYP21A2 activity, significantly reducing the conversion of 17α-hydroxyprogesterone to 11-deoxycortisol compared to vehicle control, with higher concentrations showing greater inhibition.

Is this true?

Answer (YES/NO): YES